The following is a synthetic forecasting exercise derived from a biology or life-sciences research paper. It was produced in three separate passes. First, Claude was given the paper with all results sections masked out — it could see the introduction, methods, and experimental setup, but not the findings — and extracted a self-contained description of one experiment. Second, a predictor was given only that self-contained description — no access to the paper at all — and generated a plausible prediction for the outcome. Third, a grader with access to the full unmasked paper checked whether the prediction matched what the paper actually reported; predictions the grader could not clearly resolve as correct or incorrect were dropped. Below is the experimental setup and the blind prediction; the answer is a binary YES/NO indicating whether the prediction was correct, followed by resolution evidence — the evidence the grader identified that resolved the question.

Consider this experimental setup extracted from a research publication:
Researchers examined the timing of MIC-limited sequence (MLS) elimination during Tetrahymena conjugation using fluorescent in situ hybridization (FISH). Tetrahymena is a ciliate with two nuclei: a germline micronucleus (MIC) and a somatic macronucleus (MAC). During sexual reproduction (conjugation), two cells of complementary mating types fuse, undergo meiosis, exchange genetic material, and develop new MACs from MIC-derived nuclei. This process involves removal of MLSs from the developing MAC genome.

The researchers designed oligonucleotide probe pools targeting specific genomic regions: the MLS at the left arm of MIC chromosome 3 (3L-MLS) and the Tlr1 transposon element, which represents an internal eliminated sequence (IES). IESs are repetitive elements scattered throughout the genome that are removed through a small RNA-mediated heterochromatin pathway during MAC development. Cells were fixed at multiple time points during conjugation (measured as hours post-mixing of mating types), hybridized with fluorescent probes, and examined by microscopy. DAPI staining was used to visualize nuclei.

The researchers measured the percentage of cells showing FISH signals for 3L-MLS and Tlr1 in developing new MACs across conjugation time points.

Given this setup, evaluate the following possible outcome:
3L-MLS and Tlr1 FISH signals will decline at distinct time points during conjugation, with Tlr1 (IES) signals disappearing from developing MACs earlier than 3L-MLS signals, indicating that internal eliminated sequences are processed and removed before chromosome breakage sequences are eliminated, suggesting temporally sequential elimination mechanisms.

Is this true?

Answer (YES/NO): NO